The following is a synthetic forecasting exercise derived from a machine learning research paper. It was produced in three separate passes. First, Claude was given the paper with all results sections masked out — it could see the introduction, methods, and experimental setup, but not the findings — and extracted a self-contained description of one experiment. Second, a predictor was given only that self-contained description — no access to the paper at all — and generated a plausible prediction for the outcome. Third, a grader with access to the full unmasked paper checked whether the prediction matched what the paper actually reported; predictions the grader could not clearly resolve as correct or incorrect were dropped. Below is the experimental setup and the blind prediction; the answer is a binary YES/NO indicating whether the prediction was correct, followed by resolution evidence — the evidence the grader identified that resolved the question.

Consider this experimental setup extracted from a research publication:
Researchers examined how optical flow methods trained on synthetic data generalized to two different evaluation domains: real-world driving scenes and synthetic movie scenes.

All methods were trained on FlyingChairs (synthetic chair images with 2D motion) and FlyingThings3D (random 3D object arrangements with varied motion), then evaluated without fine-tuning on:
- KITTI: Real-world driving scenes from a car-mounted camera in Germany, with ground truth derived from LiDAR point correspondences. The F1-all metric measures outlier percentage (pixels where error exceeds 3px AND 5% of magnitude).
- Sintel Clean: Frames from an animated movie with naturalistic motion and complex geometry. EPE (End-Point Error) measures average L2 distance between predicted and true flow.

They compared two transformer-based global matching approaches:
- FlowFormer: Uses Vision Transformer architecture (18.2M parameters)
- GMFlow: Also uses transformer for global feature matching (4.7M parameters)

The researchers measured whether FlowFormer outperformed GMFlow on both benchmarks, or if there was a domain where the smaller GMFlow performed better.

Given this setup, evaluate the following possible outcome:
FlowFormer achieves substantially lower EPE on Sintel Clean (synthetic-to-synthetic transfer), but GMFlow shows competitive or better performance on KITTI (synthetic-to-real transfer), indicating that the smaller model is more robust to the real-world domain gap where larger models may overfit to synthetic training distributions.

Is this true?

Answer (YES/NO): NO